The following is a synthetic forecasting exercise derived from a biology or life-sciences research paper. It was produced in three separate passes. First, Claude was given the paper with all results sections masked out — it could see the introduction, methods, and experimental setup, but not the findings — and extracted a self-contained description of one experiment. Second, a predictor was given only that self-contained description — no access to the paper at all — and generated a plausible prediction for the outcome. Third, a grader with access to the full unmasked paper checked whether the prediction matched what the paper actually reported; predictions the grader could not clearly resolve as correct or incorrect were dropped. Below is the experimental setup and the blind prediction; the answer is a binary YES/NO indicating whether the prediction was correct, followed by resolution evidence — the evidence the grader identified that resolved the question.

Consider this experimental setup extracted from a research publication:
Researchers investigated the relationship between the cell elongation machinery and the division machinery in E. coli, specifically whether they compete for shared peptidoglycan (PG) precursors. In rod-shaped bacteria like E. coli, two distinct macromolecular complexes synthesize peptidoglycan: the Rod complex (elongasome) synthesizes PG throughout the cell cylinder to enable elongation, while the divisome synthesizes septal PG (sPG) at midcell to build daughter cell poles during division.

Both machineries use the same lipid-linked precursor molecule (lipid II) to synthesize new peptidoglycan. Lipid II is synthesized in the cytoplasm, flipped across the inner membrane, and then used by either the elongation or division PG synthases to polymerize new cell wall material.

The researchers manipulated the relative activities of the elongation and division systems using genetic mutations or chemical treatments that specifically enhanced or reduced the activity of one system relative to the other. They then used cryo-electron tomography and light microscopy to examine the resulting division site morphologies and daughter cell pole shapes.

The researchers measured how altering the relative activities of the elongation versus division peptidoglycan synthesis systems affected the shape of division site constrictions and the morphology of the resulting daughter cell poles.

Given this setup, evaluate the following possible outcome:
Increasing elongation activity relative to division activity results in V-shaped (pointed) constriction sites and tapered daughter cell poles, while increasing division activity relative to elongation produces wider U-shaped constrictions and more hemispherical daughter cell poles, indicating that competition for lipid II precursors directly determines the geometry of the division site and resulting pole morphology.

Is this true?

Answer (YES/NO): YES